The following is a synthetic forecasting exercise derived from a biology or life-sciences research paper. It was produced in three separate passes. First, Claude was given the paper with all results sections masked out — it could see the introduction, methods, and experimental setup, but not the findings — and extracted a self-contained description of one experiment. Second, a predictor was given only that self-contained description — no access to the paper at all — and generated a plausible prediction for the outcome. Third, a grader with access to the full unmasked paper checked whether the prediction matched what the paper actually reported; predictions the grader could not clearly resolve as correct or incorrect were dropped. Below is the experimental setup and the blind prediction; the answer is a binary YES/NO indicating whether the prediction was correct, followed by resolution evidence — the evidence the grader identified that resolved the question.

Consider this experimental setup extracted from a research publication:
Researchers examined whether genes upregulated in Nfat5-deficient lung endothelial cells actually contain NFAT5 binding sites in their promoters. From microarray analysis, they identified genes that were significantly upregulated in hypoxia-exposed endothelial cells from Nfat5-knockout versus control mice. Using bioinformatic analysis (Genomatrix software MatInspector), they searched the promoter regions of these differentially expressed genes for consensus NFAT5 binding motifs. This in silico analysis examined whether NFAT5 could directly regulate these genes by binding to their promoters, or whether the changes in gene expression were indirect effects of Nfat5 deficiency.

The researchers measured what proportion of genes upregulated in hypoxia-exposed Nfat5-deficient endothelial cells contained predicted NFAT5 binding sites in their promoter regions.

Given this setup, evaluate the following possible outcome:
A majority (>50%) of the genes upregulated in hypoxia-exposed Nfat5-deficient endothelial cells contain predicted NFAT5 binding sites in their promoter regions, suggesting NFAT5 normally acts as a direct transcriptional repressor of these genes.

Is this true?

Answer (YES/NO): NO